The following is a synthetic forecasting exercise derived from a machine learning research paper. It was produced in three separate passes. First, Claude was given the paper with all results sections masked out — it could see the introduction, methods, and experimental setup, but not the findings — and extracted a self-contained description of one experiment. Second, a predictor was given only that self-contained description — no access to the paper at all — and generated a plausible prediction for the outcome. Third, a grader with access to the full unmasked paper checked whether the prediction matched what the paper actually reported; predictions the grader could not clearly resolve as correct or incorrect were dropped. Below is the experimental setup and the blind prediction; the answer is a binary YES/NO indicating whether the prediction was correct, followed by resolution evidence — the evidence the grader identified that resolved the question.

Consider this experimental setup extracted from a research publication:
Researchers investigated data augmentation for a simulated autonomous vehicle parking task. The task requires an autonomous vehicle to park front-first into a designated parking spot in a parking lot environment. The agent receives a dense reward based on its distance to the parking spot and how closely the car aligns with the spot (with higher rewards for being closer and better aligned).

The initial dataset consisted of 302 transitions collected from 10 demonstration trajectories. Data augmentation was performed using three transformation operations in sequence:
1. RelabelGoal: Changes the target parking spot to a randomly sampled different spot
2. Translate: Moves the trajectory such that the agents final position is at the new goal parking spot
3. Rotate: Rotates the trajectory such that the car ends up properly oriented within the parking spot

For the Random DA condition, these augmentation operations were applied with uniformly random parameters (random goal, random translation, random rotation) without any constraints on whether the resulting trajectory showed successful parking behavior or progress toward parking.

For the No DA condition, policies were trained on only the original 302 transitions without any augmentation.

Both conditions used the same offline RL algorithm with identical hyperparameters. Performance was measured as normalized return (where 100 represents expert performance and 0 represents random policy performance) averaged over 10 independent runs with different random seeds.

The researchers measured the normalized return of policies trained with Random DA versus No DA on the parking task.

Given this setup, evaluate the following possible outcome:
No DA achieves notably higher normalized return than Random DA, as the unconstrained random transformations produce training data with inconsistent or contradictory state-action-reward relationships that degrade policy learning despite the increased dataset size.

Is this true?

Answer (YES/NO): YES